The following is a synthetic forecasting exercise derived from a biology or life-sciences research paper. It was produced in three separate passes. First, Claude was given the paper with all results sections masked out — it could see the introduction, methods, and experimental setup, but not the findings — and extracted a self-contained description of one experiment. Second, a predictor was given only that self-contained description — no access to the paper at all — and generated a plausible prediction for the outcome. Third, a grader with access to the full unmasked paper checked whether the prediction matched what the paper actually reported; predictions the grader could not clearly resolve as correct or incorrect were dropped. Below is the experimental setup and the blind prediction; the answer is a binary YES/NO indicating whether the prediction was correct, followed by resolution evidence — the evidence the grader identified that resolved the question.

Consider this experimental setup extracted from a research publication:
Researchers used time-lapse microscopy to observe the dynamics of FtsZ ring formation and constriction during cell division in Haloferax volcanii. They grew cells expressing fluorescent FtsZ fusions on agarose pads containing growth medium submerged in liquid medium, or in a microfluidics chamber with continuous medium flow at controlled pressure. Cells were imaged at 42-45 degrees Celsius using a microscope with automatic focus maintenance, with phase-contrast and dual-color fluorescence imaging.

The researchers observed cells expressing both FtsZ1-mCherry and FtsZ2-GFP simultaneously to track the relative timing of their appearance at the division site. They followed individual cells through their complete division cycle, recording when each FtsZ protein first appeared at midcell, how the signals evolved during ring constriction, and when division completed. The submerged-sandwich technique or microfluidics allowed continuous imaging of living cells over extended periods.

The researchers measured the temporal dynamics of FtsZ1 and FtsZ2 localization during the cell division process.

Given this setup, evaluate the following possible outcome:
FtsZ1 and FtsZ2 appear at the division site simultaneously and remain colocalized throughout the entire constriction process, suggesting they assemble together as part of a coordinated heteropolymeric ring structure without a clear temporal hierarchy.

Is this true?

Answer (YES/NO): NO